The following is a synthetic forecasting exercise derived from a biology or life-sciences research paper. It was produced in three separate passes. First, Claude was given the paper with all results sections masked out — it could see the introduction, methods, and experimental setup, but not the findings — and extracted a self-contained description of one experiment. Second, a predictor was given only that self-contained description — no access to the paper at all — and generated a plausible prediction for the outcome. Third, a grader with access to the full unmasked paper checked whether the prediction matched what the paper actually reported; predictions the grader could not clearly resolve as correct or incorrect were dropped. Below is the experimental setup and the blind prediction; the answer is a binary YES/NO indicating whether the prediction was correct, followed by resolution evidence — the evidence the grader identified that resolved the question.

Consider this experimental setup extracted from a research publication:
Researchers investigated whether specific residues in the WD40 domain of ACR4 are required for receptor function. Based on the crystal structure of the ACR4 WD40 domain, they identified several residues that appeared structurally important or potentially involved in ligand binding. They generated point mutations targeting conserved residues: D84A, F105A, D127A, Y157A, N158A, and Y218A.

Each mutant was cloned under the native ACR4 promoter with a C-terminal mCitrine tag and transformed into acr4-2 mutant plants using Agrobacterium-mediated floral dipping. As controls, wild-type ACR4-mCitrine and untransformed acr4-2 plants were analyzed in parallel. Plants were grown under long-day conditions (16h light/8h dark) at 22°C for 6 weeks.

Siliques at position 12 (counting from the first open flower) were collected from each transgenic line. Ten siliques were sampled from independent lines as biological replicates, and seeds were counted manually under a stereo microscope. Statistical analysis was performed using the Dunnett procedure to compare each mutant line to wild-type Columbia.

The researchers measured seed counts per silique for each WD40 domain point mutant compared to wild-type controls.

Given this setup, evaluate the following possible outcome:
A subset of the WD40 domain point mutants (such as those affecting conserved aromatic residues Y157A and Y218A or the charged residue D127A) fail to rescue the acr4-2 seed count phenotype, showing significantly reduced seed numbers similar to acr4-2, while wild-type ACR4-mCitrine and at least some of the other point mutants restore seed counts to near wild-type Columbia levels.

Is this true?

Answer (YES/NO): NO